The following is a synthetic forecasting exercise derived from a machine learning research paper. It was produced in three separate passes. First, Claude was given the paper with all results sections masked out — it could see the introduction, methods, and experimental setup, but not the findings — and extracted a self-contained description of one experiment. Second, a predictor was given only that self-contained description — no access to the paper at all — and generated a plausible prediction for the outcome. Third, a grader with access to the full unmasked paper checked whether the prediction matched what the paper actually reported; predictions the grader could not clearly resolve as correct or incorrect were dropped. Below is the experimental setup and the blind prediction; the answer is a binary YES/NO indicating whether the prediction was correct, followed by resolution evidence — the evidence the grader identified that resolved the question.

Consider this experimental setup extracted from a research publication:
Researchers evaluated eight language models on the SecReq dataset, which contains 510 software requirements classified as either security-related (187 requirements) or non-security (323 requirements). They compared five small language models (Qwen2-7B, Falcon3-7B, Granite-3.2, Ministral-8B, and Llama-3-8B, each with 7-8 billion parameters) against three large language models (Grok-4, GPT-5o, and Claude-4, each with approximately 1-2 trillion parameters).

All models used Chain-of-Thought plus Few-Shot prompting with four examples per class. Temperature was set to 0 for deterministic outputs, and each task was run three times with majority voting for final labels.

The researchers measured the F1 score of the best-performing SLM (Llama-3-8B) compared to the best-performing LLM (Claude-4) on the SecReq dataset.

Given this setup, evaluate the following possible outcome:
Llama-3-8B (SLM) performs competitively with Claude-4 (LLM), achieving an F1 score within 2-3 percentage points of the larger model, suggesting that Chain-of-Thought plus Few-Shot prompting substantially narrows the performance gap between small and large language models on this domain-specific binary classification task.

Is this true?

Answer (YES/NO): NO